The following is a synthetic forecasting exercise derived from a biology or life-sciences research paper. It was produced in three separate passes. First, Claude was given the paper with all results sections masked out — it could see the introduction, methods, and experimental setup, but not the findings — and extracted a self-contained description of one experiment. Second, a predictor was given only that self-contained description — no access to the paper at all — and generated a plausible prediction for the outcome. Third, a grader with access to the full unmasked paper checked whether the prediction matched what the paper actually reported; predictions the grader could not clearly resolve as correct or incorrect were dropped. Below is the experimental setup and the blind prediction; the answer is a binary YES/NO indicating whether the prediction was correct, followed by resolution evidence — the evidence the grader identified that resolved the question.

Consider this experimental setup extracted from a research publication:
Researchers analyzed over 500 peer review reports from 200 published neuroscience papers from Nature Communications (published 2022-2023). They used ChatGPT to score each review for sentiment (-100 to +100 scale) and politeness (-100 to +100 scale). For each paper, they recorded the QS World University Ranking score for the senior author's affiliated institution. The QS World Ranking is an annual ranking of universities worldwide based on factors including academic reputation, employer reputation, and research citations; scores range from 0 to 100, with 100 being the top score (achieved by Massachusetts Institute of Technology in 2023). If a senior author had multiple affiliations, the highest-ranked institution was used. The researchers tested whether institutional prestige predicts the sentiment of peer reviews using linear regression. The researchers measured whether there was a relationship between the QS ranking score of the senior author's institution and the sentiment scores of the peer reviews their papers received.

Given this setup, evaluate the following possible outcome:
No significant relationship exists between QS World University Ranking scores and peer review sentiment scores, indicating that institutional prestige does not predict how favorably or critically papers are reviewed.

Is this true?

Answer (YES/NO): YES